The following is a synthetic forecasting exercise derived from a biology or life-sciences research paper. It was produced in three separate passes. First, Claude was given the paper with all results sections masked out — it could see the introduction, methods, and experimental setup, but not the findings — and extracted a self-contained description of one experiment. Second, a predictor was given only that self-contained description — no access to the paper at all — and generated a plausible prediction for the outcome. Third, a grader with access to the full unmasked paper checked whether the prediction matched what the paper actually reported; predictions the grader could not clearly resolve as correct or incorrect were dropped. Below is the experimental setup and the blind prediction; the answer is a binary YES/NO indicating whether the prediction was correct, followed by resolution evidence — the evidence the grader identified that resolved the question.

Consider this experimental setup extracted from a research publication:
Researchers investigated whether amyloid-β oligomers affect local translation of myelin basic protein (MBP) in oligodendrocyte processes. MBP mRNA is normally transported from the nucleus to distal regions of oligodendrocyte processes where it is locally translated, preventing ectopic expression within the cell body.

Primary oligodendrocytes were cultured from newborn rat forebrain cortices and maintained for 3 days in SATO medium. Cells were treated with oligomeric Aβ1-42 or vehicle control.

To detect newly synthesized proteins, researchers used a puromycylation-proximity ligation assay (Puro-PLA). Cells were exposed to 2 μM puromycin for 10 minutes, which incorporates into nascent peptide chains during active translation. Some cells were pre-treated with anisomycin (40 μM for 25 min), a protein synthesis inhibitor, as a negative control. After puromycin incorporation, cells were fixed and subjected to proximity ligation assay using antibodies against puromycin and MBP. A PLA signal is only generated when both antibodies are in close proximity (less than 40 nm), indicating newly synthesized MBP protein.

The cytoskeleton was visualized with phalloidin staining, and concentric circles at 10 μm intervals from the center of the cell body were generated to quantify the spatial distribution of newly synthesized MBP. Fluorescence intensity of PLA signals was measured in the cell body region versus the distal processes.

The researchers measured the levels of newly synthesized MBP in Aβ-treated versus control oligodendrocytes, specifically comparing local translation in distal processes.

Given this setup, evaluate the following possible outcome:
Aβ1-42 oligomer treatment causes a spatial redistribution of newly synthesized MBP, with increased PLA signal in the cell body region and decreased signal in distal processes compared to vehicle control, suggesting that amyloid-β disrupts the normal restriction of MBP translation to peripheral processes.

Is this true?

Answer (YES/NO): NO